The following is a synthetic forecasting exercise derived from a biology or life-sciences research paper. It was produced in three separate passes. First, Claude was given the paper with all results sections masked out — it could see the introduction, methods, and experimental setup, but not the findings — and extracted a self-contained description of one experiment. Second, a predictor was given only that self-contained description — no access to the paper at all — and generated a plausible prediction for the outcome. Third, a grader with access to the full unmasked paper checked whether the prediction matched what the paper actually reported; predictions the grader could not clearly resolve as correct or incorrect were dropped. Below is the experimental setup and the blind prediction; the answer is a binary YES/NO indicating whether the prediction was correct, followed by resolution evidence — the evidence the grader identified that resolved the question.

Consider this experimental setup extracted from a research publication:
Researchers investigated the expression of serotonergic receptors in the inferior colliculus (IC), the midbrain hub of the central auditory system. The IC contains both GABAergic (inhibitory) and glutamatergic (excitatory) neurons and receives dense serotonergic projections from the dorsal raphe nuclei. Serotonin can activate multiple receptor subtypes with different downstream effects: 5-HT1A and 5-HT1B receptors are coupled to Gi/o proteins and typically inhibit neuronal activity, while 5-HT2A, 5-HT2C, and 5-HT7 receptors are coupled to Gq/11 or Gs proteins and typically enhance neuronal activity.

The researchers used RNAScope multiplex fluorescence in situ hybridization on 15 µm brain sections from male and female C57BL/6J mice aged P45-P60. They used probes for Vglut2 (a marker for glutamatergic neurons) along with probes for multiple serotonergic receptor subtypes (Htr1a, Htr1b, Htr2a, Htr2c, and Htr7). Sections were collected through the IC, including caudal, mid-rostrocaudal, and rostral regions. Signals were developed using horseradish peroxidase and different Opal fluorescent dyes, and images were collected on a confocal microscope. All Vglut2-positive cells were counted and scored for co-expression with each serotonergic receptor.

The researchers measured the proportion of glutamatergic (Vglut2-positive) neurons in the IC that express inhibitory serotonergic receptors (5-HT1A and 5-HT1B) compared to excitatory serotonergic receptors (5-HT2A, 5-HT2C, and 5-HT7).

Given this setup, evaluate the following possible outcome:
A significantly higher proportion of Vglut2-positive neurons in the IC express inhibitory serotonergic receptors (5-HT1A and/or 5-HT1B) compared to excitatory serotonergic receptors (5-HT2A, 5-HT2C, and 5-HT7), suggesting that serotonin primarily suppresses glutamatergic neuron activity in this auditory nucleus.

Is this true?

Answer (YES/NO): YES